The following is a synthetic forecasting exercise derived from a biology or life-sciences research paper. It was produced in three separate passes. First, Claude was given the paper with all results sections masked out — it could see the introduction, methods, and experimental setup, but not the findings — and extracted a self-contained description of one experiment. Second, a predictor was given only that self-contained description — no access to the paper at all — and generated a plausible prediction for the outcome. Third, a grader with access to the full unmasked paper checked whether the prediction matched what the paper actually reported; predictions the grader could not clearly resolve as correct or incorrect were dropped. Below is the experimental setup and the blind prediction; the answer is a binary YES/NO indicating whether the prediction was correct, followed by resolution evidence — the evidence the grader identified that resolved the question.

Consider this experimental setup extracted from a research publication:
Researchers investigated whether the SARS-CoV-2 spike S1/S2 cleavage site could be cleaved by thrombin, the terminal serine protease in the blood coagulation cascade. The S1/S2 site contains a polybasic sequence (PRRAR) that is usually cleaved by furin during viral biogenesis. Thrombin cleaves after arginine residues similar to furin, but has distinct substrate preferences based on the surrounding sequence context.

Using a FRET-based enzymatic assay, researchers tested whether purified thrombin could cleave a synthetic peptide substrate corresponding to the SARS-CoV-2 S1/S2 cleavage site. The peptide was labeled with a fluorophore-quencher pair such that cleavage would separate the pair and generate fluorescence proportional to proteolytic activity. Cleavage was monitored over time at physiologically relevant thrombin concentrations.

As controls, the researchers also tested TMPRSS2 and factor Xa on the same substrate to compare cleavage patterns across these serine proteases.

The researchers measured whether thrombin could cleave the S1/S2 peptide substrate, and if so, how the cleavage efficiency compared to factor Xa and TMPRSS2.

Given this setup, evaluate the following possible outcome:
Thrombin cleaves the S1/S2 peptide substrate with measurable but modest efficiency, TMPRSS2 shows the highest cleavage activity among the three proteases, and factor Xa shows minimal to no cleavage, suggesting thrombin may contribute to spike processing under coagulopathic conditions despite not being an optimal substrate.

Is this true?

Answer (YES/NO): NO